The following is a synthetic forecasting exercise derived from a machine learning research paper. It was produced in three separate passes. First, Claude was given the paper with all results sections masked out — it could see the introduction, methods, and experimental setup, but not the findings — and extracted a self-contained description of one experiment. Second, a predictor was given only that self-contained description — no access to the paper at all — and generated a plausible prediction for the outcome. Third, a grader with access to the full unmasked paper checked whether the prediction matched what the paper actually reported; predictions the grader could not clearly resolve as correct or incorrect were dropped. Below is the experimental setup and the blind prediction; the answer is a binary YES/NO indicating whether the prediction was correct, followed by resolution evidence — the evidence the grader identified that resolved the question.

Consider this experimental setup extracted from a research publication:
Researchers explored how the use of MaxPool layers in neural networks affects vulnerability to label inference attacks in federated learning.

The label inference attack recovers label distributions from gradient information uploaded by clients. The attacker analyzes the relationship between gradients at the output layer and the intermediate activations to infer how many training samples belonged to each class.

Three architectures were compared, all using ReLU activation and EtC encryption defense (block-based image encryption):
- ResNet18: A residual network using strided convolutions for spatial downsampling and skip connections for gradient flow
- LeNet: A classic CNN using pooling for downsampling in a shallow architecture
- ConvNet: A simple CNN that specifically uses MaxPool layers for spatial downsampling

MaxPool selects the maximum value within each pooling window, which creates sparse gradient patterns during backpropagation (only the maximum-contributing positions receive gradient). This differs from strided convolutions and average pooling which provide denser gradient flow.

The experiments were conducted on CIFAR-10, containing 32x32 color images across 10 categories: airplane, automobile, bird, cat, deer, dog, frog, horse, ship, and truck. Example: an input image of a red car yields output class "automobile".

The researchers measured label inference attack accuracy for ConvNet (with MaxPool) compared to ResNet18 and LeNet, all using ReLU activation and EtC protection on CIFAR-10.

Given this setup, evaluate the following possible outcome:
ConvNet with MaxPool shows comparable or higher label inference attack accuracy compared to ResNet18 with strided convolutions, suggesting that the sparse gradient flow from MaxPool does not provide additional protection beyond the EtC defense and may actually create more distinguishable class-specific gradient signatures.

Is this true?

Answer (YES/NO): NO